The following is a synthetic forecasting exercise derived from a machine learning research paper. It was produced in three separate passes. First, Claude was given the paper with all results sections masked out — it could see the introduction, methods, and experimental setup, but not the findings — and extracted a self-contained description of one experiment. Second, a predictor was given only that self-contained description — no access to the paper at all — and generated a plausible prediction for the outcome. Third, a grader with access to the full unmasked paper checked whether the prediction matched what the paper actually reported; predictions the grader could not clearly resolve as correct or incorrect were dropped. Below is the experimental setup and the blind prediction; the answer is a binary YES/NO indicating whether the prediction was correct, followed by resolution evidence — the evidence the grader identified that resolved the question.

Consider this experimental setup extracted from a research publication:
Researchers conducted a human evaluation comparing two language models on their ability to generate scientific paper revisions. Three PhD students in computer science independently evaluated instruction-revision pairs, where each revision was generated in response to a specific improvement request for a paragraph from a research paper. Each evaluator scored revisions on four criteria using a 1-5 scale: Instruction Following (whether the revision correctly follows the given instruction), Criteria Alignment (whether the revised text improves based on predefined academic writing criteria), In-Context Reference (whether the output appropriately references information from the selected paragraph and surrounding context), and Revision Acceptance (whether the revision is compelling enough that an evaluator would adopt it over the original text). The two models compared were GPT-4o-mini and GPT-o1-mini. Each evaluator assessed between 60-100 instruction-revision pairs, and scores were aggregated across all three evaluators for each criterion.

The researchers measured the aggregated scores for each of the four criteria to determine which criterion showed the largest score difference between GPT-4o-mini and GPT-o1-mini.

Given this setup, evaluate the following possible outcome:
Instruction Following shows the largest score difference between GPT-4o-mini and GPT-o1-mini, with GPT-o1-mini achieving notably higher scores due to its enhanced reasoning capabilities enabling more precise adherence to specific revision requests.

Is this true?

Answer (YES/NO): NO